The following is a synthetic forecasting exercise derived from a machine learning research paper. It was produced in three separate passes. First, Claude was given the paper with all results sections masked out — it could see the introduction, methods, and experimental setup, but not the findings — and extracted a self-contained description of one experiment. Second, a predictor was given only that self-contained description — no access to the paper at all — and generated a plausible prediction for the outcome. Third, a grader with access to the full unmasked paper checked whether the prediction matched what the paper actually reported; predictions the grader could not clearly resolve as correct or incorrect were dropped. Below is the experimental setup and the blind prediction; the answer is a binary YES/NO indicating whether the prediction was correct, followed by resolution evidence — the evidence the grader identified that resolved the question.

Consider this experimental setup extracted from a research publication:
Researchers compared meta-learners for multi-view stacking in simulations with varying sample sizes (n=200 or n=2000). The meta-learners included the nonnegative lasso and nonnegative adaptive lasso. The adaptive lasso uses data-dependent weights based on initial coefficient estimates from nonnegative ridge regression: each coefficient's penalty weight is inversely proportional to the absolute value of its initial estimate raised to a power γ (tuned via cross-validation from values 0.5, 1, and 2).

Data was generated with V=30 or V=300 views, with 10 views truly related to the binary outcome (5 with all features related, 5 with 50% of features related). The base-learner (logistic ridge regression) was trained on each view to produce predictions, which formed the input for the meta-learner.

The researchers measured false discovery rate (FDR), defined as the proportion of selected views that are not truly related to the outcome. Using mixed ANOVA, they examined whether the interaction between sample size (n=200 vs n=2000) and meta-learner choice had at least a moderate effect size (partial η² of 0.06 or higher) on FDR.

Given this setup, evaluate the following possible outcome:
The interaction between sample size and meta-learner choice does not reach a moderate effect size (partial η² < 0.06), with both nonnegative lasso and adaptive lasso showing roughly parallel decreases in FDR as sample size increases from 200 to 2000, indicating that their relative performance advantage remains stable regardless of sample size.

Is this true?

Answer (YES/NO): NO